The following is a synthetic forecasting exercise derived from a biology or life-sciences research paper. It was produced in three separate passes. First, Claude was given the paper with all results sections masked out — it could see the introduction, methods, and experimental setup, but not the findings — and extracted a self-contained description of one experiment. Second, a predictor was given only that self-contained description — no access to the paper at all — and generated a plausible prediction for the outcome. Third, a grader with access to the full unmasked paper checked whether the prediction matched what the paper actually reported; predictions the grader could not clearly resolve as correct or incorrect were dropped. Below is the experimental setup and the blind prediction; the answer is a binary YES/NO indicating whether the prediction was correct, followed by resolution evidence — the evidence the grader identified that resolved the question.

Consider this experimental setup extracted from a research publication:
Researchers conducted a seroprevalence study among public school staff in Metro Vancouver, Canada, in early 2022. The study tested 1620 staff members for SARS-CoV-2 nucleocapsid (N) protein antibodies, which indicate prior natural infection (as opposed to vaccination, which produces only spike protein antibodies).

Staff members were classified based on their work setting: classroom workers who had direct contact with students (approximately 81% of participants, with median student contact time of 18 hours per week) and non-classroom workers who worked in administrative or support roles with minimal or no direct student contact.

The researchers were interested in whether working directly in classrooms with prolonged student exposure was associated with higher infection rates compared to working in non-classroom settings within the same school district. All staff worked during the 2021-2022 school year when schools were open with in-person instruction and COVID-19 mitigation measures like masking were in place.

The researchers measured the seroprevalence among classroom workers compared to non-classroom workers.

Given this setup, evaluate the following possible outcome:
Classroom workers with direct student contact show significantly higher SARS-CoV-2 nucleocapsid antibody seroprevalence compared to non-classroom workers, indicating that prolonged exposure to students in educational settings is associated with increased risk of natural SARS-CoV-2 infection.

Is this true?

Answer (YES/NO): NO